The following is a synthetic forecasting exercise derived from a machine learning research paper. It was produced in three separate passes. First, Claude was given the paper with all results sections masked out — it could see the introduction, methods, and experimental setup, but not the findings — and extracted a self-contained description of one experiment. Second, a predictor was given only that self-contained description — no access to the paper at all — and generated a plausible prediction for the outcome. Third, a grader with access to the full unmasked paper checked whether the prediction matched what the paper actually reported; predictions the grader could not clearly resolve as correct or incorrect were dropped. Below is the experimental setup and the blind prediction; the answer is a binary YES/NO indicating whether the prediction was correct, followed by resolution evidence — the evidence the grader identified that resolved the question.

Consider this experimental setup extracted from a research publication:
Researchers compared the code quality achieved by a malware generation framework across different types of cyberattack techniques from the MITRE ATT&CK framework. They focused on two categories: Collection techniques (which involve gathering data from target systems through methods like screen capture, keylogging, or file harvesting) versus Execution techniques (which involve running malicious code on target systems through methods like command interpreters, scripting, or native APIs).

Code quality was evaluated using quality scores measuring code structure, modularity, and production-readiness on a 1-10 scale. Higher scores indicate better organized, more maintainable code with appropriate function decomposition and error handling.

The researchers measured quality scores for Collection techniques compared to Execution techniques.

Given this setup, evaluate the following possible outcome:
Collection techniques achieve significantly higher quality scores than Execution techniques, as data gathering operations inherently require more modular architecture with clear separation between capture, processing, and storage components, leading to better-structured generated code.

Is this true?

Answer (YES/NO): NO